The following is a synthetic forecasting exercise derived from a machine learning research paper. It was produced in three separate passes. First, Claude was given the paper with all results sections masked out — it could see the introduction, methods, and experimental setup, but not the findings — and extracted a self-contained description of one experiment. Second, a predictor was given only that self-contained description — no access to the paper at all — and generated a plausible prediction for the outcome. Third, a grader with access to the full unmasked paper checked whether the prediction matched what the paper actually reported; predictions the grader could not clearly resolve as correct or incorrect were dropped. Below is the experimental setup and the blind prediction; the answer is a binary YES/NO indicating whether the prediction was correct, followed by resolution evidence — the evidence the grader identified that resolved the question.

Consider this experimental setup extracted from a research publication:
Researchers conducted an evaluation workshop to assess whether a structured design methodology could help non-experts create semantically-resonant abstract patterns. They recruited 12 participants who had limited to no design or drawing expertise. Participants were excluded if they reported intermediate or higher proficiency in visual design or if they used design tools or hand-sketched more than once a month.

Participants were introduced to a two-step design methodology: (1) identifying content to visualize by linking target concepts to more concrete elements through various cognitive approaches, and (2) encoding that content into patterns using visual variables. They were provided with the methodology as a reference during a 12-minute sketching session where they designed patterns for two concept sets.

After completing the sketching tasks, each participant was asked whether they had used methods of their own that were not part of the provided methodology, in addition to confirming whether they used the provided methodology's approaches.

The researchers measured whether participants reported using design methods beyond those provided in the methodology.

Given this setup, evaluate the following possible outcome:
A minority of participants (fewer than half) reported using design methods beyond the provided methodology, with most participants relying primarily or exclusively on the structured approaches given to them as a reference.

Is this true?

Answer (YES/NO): YES